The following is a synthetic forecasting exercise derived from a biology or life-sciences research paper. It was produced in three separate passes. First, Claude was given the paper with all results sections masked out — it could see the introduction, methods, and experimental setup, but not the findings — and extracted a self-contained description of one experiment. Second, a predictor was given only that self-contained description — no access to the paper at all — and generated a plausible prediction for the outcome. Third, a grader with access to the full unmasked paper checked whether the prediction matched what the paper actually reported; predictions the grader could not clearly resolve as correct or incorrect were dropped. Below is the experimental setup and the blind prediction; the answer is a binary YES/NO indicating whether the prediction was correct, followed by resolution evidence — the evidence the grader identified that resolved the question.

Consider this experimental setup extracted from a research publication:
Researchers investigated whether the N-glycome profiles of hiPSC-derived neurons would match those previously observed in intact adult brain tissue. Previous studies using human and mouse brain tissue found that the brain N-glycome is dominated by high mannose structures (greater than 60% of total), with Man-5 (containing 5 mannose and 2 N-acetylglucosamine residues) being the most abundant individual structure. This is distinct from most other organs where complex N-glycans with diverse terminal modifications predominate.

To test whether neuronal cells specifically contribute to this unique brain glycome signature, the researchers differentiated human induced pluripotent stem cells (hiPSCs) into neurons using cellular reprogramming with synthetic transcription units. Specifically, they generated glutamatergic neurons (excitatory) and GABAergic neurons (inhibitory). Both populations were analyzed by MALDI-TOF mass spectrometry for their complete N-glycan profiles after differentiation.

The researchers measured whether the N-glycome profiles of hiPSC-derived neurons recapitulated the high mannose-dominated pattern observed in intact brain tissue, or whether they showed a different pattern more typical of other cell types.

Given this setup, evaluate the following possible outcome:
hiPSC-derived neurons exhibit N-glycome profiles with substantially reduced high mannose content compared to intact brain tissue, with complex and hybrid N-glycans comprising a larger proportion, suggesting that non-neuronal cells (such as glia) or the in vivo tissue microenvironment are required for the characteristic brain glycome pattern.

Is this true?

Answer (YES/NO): NO